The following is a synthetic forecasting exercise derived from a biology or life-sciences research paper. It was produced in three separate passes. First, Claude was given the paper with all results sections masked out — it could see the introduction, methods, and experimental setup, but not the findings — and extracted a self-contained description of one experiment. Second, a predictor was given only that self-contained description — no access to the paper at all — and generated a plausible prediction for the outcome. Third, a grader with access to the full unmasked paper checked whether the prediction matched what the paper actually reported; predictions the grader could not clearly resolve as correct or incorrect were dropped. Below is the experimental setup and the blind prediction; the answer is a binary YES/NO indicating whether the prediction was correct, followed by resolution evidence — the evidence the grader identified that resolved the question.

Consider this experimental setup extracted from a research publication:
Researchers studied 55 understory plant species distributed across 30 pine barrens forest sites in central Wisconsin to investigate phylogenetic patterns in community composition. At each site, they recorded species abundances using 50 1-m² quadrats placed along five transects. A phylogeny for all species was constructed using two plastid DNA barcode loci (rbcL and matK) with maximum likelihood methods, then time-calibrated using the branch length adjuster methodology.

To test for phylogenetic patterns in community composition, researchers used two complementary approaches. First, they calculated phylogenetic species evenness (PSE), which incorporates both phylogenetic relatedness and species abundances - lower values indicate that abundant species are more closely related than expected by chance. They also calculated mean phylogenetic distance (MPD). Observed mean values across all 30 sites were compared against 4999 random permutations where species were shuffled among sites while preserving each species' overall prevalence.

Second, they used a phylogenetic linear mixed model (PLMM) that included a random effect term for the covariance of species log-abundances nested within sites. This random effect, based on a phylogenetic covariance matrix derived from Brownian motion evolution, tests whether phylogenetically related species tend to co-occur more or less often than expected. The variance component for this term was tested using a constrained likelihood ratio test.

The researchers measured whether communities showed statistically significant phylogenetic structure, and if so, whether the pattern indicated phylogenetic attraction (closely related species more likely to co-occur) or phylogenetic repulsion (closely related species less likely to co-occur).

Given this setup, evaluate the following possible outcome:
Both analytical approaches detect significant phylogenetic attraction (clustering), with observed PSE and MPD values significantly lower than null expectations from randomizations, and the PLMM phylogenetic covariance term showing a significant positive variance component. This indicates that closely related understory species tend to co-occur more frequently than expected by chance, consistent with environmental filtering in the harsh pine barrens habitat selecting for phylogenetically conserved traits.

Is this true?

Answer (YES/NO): NO